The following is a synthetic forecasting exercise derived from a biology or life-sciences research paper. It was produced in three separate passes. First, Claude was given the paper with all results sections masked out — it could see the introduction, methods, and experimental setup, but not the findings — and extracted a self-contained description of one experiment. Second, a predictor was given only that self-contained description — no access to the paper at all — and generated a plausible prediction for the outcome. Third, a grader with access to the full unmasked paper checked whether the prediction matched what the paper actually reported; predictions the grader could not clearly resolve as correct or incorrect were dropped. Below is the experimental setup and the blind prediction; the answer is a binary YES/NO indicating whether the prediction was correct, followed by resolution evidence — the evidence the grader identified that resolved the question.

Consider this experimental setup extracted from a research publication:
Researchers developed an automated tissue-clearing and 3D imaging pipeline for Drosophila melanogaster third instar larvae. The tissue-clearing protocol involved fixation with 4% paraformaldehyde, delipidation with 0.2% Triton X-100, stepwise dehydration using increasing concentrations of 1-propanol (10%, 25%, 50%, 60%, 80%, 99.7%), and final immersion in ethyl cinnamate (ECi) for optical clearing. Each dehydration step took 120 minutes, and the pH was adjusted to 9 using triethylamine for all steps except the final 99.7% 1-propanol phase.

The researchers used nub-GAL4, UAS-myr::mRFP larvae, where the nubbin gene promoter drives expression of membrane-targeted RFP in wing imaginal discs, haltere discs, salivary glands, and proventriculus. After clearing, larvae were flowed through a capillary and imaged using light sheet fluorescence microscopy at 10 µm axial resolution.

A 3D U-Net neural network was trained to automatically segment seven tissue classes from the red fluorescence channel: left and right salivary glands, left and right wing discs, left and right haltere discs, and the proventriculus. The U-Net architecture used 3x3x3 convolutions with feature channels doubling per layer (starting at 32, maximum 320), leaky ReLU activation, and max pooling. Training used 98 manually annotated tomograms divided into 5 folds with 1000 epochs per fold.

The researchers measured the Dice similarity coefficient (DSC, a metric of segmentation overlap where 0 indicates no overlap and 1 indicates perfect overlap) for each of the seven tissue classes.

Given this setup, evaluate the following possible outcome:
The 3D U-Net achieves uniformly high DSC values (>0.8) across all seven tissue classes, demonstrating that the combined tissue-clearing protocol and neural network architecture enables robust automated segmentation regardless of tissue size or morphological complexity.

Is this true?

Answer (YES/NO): NO